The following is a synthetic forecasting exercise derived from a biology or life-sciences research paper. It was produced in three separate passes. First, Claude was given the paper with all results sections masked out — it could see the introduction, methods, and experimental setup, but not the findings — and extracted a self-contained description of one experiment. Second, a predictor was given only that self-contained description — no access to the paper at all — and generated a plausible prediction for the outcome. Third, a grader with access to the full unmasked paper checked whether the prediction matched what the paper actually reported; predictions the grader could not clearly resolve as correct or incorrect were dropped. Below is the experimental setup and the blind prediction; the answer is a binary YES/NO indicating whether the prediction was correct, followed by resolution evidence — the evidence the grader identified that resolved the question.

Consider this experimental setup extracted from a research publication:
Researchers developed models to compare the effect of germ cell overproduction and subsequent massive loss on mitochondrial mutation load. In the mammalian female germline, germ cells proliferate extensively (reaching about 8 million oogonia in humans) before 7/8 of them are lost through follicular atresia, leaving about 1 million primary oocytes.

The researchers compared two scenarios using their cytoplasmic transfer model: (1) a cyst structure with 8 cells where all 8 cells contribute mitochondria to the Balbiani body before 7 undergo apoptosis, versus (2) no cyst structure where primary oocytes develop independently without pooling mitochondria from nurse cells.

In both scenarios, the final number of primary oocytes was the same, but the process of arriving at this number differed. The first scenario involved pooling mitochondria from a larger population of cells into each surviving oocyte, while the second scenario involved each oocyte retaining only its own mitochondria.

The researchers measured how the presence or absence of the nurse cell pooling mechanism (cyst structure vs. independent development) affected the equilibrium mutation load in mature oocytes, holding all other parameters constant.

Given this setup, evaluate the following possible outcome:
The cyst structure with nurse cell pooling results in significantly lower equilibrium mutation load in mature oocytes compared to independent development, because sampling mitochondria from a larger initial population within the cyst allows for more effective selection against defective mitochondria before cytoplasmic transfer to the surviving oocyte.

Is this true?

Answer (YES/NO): YES